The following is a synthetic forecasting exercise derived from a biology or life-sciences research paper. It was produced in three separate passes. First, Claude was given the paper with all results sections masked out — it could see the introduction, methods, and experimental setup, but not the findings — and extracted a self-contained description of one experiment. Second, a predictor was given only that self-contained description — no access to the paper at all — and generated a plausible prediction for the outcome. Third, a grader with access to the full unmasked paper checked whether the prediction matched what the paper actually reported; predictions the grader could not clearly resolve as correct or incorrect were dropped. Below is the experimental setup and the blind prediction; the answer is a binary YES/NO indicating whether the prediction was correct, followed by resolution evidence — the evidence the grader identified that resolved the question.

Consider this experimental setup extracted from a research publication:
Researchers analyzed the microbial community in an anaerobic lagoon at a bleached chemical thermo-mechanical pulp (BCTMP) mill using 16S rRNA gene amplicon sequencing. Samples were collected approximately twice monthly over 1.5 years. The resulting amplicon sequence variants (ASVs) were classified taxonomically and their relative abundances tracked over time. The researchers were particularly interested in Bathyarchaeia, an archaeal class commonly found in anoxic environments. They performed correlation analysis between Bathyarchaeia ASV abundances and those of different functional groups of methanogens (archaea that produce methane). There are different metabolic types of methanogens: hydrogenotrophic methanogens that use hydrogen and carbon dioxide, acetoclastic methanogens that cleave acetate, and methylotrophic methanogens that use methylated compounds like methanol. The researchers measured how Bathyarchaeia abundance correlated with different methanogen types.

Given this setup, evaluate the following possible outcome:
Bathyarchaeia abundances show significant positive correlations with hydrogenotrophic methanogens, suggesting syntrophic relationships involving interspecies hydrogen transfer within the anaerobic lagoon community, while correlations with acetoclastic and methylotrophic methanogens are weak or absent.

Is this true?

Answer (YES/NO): NO